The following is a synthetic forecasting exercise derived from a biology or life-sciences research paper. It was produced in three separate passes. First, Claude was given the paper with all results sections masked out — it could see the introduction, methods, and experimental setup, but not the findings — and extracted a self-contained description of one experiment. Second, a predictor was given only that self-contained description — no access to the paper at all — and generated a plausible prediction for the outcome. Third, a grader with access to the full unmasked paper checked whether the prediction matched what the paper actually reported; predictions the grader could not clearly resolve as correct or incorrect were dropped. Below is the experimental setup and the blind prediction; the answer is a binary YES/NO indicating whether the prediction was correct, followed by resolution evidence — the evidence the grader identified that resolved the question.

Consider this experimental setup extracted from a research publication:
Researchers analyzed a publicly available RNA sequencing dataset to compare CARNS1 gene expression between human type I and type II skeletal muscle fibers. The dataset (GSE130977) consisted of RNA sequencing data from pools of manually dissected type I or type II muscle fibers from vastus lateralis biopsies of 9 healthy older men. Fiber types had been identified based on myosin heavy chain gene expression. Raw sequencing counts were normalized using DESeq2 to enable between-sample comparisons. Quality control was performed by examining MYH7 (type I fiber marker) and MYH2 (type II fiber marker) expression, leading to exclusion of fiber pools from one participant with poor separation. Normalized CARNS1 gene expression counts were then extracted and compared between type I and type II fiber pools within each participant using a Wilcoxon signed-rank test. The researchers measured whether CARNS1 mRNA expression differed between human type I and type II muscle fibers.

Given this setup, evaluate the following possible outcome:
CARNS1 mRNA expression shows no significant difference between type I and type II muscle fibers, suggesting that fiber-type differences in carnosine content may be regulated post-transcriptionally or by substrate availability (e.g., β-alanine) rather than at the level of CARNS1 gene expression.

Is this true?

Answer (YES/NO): NO